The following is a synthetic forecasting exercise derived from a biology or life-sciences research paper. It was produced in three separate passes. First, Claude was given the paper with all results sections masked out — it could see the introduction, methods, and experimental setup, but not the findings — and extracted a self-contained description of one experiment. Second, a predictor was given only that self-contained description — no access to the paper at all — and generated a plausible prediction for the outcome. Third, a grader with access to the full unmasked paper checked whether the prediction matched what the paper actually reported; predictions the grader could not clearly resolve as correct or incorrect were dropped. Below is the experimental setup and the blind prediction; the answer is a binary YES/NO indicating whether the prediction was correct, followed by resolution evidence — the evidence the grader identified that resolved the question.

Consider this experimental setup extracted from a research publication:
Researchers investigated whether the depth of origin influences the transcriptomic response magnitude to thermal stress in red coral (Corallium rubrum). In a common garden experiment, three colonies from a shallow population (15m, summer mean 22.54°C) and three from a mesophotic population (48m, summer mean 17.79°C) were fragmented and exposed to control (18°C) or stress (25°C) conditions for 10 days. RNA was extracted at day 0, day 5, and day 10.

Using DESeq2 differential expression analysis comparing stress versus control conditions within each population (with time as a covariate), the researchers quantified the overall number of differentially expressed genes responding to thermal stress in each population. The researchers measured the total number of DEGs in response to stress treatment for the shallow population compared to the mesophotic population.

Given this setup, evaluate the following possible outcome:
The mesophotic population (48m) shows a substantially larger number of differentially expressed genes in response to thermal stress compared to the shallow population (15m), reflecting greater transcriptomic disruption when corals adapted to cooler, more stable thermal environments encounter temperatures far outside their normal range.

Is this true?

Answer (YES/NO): YES